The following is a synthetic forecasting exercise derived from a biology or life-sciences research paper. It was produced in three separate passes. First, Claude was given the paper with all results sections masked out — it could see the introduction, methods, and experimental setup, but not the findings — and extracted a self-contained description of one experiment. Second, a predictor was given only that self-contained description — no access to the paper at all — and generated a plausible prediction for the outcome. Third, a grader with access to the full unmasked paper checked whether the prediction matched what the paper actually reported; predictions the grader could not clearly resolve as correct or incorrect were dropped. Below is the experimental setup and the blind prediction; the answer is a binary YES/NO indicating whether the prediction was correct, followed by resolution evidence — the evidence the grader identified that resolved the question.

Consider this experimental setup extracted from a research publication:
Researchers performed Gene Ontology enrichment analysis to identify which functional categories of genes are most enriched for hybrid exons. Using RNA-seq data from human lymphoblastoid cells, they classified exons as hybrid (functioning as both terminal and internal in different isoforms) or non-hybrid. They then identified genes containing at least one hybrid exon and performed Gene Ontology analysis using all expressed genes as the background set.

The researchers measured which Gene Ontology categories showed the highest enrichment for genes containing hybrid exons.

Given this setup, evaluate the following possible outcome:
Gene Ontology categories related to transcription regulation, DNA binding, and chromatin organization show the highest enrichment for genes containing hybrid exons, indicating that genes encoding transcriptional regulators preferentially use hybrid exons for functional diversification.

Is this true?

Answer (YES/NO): NO